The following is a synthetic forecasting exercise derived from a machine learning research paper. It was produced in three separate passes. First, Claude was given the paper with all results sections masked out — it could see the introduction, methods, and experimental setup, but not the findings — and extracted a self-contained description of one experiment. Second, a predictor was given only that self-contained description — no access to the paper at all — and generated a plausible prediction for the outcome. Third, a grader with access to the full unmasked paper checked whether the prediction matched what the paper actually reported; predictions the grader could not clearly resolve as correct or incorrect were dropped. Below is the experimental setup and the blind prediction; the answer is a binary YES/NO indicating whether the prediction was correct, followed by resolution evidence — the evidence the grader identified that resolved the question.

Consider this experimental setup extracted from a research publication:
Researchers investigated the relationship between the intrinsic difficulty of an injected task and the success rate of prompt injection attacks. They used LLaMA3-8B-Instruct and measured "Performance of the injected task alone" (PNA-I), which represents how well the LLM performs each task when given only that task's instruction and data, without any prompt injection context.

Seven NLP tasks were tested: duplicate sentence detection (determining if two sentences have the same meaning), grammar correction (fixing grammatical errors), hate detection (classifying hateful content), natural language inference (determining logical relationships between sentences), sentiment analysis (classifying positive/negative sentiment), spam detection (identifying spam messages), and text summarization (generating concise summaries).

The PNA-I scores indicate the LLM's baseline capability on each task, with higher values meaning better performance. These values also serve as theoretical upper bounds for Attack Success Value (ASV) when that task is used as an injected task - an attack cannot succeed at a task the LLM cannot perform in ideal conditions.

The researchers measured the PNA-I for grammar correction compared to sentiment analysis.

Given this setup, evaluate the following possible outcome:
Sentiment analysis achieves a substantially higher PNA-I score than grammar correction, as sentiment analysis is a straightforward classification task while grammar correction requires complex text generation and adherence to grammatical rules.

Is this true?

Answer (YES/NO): YES